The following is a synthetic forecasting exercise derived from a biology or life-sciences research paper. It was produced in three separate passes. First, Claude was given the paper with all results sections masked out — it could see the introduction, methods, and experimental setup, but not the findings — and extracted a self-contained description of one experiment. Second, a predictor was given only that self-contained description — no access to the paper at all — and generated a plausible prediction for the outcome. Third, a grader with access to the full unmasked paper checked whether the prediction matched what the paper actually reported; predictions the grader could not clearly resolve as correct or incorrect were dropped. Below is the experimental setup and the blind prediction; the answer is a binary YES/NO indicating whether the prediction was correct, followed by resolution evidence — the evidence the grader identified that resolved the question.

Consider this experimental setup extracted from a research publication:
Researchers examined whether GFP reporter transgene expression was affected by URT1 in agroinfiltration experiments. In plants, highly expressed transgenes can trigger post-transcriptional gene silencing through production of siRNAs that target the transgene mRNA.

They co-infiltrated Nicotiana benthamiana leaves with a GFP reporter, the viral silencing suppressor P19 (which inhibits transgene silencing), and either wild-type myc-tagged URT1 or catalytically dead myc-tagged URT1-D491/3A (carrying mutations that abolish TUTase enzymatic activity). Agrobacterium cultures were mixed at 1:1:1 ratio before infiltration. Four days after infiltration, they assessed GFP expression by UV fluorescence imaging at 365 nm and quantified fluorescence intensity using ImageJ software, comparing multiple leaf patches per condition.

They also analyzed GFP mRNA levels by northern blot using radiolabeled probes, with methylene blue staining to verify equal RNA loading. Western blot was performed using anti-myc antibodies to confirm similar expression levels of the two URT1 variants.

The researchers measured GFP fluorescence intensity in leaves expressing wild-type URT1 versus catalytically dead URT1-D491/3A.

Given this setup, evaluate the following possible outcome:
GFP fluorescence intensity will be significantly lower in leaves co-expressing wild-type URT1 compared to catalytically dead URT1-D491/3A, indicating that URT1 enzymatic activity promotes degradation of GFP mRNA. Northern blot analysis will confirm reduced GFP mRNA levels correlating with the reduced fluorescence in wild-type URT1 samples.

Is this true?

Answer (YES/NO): NO